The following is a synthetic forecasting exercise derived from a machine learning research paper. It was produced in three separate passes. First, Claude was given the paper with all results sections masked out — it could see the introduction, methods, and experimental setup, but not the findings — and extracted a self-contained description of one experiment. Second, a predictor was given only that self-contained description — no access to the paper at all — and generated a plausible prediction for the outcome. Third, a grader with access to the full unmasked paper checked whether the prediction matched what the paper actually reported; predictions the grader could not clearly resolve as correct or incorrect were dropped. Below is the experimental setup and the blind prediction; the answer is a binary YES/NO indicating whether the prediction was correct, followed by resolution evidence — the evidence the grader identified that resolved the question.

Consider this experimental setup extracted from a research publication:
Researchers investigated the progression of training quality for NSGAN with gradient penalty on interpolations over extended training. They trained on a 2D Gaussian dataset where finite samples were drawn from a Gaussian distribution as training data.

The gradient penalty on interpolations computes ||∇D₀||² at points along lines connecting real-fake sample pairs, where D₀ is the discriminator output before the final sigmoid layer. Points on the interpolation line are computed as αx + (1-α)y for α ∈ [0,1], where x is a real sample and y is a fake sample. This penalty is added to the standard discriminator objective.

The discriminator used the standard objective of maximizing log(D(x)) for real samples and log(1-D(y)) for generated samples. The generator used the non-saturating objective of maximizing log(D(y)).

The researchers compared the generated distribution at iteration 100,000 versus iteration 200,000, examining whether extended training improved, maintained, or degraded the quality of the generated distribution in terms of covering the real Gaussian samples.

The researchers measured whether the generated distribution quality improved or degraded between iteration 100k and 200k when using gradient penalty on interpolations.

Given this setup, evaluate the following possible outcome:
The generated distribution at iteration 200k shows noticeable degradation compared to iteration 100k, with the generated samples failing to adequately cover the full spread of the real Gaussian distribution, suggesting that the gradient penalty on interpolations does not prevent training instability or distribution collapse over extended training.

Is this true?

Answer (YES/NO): YES